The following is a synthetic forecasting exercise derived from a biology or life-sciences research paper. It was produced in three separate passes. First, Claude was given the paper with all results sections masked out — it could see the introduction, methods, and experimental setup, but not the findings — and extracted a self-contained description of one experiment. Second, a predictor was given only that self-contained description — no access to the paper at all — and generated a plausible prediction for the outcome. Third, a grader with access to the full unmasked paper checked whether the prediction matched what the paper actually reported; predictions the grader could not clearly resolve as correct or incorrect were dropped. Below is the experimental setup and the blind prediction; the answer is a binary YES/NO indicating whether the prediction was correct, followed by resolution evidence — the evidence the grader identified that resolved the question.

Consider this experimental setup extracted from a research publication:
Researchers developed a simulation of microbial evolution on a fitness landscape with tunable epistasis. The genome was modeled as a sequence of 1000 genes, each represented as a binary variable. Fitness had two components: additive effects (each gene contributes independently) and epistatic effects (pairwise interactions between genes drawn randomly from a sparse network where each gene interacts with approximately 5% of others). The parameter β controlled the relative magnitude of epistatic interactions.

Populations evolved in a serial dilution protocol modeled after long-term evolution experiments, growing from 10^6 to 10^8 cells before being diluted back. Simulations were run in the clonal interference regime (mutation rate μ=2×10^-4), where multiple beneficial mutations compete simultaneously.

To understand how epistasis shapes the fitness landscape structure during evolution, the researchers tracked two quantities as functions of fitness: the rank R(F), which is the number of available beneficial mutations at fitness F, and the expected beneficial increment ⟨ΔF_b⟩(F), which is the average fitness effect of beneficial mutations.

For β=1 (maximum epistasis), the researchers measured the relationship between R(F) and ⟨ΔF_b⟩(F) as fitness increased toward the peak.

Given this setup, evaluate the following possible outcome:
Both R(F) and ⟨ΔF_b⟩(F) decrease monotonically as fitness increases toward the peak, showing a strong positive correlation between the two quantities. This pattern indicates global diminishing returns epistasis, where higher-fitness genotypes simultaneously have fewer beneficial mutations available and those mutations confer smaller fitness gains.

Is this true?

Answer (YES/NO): YES